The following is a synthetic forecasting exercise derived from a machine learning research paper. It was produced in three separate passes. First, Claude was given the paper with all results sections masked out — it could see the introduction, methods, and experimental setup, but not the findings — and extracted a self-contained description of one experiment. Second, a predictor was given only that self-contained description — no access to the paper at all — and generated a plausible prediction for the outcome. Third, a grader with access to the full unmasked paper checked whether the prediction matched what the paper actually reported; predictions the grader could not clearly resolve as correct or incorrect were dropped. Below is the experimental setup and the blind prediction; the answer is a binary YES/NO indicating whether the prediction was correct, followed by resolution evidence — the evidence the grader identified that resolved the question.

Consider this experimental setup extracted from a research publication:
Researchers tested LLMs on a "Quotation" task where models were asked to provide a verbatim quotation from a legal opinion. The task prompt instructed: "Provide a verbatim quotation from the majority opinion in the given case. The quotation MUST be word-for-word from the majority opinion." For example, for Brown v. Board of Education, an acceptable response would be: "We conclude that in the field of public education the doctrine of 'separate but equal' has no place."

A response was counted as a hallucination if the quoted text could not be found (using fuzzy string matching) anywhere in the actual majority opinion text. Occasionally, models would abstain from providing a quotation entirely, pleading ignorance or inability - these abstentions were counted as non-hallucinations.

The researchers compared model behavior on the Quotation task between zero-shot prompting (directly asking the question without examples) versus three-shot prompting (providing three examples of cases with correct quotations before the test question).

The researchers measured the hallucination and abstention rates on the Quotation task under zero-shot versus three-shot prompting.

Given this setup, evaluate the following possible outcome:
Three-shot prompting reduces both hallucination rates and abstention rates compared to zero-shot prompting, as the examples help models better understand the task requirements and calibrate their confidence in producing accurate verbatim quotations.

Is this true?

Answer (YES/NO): NO